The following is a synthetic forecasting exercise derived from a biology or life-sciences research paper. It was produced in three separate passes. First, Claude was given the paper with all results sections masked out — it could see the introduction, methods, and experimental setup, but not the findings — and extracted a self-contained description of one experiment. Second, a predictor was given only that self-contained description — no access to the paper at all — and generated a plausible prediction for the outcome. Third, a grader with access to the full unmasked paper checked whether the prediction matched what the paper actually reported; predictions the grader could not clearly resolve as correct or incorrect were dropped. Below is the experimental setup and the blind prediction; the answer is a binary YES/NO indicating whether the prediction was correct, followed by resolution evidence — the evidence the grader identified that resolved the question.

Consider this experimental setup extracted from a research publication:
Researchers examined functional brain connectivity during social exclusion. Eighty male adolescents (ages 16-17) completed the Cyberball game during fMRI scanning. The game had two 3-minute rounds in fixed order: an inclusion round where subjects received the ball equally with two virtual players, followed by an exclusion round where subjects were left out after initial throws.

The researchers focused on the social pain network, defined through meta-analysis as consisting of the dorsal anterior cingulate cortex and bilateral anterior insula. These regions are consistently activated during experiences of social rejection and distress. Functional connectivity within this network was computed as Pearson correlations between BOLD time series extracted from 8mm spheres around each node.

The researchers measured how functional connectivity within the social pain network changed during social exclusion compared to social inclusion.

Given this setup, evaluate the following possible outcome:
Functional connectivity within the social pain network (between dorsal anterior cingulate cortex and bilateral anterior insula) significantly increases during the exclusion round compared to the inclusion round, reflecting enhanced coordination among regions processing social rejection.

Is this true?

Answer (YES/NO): NO